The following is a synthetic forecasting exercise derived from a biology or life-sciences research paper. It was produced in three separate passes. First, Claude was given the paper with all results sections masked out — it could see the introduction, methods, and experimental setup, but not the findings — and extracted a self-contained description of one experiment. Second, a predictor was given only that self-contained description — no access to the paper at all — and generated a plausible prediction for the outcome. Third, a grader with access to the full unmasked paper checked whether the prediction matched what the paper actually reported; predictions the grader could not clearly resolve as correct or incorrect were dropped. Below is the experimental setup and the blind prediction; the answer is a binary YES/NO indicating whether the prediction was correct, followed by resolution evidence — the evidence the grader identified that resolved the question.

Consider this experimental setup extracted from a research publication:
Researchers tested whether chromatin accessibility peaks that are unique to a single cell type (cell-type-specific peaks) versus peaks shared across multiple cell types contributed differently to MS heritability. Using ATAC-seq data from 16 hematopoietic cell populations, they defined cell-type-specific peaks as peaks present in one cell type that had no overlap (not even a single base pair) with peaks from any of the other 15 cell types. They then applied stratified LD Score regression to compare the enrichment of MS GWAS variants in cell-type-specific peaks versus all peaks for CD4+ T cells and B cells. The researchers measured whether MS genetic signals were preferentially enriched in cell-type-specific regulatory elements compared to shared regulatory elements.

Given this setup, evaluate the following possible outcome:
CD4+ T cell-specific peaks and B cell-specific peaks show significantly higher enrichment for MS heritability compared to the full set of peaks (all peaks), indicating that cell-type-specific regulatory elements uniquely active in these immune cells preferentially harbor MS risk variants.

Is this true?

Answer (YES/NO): NO